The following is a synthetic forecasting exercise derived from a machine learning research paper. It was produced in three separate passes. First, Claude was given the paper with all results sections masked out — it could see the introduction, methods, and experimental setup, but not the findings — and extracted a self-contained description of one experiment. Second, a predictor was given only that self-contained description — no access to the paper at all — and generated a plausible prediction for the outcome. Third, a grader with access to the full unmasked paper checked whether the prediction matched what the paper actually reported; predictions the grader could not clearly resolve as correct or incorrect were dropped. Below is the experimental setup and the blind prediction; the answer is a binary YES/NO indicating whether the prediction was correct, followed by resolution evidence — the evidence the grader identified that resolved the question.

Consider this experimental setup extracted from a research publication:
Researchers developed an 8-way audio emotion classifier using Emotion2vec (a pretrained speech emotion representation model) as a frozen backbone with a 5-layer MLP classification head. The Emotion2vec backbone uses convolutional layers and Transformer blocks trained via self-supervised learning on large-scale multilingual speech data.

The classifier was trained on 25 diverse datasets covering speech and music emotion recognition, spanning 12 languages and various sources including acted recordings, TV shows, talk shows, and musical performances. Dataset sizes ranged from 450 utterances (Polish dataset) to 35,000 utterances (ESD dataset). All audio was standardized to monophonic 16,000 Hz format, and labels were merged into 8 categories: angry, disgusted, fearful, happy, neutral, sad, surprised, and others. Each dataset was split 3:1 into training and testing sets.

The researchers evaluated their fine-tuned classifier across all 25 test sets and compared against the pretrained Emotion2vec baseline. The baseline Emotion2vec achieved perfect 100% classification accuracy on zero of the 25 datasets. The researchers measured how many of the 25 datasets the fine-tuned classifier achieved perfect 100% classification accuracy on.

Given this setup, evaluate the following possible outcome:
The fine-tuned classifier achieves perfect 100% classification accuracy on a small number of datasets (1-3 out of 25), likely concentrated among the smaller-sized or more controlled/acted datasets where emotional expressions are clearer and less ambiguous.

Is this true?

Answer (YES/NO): NO